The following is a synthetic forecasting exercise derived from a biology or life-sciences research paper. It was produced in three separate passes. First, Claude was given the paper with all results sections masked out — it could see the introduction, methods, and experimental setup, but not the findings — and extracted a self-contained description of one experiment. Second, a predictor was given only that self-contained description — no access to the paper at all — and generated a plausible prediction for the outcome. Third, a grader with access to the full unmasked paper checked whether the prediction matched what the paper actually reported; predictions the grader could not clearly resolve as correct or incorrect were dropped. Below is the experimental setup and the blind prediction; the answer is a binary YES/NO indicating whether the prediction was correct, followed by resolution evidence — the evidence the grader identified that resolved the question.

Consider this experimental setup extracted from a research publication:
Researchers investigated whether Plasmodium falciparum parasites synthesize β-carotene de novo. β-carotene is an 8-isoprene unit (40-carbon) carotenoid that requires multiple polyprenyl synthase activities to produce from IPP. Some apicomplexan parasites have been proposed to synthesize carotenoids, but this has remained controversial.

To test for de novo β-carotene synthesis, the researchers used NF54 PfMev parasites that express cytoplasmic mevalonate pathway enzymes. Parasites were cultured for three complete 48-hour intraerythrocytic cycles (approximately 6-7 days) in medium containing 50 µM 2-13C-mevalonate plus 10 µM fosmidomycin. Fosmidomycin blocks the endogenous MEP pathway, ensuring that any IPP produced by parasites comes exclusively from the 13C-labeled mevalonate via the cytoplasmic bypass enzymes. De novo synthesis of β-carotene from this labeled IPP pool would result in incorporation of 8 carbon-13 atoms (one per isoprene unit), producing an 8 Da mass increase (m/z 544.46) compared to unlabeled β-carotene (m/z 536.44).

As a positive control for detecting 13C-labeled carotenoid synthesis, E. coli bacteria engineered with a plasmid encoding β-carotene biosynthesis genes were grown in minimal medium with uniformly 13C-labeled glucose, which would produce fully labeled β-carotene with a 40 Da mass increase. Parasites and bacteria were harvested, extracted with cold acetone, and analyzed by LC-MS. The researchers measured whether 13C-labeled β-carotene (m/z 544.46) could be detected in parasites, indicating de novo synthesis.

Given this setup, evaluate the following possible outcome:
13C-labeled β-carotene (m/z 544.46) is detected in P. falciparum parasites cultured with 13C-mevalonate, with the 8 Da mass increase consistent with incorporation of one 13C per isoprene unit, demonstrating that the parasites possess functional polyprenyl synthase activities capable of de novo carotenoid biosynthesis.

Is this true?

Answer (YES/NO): NO